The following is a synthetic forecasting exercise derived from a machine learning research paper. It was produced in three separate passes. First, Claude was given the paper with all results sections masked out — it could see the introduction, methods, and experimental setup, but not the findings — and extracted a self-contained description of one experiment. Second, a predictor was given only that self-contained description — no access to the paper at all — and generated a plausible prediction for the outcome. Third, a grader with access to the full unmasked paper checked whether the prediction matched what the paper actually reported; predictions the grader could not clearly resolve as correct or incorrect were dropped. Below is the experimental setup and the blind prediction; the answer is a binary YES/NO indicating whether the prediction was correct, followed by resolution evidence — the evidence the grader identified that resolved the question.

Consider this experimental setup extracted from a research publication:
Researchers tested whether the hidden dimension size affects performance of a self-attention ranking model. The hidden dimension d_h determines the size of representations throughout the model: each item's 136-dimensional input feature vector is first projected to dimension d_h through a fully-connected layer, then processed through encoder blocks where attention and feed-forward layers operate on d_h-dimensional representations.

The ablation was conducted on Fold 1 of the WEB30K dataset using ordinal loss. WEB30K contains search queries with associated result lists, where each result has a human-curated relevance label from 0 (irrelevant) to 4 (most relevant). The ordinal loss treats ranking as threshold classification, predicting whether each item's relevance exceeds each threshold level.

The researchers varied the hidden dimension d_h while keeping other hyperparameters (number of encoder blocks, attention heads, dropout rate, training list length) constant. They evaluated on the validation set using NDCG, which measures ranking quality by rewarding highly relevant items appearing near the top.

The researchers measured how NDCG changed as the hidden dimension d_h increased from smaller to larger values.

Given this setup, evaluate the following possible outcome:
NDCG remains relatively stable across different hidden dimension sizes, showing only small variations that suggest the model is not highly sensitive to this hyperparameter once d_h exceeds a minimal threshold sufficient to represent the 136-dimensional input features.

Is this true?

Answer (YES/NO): NO